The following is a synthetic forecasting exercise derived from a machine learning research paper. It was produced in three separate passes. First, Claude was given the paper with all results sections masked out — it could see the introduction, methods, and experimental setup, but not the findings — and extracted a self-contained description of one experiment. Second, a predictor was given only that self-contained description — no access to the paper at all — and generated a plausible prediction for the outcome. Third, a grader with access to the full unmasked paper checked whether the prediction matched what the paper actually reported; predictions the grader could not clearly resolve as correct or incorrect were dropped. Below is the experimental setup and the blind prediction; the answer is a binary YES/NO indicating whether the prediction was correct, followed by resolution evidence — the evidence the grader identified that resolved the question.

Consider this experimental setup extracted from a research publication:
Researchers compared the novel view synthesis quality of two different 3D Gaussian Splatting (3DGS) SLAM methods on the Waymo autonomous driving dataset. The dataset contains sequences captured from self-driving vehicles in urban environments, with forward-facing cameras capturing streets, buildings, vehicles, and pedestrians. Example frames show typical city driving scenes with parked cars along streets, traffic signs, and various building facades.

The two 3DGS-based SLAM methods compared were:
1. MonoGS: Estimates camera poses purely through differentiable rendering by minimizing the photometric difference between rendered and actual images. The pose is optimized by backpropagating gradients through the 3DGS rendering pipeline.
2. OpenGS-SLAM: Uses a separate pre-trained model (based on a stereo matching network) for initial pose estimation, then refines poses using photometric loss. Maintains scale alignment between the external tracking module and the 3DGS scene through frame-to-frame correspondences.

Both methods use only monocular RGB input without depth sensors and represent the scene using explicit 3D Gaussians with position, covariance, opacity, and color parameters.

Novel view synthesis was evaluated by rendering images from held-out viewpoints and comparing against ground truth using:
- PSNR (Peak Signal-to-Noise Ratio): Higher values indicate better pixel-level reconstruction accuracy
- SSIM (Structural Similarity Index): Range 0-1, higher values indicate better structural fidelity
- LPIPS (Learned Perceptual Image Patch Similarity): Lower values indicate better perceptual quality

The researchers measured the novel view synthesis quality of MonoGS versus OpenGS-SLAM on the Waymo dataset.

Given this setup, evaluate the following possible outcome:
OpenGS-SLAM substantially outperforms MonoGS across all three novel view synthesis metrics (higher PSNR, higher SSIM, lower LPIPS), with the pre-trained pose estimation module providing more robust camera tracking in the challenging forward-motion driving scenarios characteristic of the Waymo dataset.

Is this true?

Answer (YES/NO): NO